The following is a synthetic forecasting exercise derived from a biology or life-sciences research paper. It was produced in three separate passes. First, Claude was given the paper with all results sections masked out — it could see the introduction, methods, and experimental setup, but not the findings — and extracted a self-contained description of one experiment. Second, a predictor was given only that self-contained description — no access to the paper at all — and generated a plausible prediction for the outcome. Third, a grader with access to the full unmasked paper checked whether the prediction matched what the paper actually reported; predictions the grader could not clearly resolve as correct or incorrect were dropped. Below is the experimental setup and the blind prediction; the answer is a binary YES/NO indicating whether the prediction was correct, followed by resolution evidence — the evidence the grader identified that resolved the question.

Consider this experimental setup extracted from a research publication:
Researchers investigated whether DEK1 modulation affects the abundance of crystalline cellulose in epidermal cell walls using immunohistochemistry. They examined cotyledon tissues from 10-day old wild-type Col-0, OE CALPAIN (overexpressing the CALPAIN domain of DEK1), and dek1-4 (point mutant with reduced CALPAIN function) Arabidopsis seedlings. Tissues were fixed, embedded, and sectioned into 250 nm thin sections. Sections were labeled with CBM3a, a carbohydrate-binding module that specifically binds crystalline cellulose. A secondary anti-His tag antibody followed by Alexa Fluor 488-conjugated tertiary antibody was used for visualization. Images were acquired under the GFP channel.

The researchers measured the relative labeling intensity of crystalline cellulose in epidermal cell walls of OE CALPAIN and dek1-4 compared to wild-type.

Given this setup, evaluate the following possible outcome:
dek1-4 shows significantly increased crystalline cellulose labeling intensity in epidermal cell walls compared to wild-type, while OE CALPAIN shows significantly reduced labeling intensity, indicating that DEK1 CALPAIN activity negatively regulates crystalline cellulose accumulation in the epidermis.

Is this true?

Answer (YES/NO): NO